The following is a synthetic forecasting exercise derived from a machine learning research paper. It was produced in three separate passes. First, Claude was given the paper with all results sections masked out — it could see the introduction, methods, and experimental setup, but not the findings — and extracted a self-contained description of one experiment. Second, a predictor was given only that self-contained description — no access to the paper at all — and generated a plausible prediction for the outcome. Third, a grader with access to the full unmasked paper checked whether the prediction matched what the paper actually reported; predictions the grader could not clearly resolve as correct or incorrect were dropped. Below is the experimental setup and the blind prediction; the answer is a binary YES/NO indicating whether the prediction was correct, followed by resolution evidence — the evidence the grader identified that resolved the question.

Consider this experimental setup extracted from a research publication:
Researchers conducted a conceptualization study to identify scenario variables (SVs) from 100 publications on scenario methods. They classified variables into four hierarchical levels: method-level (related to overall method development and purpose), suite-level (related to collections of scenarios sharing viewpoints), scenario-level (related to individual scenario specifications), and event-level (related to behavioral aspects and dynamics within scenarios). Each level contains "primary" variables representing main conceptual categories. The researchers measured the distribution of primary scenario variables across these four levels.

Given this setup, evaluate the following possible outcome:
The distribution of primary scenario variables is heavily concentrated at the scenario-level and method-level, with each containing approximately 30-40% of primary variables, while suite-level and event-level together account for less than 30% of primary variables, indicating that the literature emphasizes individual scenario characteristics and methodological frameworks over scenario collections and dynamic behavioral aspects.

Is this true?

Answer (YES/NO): NO